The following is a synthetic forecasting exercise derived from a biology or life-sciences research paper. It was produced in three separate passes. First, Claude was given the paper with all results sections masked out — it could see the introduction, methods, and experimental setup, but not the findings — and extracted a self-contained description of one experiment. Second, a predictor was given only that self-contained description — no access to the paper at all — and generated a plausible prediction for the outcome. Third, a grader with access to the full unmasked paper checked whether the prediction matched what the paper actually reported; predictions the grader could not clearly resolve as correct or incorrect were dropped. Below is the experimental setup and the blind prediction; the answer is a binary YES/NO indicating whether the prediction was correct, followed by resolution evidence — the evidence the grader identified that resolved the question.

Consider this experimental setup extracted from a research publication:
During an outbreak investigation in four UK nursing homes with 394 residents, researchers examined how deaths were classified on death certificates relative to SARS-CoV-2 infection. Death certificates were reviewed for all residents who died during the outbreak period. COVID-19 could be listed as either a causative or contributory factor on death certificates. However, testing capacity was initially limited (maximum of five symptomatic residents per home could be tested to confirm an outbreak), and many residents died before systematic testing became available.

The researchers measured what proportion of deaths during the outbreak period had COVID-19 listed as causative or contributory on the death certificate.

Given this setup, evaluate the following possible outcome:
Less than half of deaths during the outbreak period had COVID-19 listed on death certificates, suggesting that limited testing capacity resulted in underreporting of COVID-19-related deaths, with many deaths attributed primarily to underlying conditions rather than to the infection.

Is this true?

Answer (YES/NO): NO